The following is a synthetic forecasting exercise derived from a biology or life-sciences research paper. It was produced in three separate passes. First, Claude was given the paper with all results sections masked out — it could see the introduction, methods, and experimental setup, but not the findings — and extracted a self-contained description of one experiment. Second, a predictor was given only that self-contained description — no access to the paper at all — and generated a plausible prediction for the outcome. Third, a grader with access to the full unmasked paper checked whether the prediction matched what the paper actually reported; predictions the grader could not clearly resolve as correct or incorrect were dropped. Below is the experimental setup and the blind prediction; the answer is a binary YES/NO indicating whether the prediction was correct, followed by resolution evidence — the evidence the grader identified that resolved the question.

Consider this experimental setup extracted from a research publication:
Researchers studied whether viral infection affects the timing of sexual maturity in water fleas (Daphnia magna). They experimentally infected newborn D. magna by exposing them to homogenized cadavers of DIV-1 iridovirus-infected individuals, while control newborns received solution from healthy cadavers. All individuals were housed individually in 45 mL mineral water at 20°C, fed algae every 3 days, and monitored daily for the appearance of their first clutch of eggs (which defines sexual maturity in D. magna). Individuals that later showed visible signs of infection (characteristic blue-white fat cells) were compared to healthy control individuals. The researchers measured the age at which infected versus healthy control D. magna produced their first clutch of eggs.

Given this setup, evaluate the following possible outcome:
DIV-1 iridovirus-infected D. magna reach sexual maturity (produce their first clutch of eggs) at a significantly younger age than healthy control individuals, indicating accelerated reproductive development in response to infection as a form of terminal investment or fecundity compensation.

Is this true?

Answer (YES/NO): YES